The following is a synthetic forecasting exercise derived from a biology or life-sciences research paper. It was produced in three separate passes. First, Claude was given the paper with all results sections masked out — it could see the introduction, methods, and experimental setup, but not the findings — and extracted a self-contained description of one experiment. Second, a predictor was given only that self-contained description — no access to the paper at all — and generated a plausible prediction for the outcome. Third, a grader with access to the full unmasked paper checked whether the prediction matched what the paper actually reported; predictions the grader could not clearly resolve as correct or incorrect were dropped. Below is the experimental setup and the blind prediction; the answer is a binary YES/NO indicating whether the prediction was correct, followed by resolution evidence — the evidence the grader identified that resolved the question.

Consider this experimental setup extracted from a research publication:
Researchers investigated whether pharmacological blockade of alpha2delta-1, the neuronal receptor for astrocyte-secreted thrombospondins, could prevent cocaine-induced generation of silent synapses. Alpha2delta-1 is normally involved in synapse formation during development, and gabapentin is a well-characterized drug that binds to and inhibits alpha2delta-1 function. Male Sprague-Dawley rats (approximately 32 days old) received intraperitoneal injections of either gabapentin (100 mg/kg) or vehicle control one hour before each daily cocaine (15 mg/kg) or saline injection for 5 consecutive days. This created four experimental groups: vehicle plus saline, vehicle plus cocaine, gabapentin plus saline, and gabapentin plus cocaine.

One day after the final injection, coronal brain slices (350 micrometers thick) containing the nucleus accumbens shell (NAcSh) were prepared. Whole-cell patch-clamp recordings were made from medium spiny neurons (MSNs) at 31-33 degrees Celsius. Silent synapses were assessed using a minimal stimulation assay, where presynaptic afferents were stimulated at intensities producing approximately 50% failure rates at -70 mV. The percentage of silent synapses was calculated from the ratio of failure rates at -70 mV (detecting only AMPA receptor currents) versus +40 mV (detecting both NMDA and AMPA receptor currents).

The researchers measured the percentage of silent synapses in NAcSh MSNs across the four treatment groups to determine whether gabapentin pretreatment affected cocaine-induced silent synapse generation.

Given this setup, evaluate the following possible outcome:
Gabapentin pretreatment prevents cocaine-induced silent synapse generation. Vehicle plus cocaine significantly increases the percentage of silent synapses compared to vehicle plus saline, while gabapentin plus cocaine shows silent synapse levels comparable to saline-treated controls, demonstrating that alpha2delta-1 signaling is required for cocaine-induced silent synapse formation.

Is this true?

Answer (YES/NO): YES